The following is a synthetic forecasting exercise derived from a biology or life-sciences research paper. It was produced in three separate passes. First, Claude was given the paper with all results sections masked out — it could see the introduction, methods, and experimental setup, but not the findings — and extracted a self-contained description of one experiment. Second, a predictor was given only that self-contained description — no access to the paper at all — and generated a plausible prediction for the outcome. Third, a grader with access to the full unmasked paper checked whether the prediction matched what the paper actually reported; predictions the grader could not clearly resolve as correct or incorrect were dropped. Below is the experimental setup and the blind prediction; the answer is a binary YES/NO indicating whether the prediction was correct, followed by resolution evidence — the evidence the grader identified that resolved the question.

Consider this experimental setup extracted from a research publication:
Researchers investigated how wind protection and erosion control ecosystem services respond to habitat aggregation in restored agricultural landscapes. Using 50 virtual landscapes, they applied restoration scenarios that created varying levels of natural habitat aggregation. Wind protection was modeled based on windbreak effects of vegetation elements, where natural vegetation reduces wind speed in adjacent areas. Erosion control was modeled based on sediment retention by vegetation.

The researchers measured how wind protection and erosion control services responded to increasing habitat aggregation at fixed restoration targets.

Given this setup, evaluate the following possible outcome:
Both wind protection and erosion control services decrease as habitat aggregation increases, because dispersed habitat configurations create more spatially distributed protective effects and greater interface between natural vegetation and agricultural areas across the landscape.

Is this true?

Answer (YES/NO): YES